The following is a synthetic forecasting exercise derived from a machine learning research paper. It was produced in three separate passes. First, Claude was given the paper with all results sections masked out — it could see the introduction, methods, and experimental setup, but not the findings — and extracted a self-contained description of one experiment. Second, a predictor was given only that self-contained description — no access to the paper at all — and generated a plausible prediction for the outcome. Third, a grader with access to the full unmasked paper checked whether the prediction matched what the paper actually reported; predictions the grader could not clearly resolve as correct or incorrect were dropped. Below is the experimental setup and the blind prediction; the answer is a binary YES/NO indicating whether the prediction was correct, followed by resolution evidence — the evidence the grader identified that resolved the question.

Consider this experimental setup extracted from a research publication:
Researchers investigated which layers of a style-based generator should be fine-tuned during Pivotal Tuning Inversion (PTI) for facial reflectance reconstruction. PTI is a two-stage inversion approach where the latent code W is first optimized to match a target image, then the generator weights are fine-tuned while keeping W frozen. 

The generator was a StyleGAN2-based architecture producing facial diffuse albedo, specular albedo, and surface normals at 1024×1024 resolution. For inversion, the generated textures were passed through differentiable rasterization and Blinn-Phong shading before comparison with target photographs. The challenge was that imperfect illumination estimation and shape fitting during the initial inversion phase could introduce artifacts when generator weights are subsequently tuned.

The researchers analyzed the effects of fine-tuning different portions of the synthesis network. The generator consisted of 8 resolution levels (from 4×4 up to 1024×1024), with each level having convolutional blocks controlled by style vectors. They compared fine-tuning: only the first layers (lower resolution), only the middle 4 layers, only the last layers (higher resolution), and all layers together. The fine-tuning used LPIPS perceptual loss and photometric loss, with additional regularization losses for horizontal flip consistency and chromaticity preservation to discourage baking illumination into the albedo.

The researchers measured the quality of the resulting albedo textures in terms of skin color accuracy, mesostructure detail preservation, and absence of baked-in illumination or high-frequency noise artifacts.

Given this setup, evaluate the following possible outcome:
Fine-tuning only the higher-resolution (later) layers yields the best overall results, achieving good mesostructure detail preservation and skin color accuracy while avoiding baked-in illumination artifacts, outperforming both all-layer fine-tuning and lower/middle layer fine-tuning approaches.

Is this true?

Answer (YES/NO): NO